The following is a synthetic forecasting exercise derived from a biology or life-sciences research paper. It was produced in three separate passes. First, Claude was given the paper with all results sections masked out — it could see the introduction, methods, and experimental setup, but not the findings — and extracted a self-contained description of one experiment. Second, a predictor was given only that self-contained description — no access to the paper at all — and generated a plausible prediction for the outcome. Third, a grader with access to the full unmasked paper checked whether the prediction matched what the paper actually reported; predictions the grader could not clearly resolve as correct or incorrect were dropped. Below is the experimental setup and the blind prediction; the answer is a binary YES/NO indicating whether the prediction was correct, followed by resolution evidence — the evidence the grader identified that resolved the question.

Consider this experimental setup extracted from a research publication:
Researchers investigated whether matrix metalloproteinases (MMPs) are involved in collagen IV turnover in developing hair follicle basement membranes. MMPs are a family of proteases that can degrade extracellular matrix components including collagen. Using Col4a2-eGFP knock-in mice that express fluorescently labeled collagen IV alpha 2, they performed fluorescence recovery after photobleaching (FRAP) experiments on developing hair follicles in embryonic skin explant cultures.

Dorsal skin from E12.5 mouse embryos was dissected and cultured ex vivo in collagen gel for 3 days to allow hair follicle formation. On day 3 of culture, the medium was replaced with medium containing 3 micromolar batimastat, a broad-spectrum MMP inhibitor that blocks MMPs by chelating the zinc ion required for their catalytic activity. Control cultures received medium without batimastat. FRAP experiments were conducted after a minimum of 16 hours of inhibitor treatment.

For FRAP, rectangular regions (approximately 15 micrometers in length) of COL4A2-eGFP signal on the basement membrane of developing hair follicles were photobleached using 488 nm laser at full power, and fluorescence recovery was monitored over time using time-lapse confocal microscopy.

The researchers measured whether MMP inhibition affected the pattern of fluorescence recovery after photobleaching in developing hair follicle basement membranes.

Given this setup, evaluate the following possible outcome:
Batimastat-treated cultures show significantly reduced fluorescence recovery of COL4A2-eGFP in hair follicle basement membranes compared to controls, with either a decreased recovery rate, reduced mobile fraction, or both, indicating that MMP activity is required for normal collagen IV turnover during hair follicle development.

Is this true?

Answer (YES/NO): YES